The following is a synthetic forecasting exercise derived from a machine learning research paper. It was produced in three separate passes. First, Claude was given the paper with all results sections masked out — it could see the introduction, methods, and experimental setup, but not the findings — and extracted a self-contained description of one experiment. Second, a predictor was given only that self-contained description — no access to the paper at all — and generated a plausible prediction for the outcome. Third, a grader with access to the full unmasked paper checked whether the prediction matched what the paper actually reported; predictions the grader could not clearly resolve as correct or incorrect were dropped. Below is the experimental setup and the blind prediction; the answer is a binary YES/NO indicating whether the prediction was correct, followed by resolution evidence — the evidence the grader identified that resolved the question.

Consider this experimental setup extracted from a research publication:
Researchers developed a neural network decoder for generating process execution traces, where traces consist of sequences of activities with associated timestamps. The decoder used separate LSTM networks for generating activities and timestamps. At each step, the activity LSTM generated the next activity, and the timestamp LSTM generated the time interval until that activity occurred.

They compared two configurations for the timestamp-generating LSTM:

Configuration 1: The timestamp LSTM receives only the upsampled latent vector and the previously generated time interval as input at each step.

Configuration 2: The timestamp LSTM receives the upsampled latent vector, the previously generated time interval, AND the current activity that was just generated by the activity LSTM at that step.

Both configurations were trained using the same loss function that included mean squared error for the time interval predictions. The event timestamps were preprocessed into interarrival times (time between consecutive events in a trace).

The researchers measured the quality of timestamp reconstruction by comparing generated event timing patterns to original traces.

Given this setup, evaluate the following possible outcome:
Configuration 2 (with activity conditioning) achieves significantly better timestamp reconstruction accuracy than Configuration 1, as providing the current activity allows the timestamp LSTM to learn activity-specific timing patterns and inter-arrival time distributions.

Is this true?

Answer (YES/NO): YES